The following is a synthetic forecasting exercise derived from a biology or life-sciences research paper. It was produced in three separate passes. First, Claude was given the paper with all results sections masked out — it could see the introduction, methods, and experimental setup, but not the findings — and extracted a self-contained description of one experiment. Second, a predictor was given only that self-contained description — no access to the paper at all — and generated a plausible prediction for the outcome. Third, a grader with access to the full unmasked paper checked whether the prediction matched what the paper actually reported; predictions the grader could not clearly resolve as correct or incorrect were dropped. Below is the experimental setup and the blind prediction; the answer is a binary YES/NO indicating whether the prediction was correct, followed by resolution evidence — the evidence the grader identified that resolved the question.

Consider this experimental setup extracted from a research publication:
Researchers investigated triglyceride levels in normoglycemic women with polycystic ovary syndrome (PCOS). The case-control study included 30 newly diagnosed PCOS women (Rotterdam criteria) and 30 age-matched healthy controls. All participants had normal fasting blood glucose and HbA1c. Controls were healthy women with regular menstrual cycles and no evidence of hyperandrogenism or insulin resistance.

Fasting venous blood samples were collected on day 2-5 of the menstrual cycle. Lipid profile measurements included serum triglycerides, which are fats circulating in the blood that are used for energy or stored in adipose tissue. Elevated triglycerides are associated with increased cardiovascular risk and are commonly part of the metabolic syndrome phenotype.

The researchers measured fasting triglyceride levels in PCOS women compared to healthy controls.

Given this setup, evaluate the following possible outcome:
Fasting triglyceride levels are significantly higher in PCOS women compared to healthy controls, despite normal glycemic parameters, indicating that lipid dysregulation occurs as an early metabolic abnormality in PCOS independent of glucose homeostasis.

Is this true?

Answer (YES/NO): NO